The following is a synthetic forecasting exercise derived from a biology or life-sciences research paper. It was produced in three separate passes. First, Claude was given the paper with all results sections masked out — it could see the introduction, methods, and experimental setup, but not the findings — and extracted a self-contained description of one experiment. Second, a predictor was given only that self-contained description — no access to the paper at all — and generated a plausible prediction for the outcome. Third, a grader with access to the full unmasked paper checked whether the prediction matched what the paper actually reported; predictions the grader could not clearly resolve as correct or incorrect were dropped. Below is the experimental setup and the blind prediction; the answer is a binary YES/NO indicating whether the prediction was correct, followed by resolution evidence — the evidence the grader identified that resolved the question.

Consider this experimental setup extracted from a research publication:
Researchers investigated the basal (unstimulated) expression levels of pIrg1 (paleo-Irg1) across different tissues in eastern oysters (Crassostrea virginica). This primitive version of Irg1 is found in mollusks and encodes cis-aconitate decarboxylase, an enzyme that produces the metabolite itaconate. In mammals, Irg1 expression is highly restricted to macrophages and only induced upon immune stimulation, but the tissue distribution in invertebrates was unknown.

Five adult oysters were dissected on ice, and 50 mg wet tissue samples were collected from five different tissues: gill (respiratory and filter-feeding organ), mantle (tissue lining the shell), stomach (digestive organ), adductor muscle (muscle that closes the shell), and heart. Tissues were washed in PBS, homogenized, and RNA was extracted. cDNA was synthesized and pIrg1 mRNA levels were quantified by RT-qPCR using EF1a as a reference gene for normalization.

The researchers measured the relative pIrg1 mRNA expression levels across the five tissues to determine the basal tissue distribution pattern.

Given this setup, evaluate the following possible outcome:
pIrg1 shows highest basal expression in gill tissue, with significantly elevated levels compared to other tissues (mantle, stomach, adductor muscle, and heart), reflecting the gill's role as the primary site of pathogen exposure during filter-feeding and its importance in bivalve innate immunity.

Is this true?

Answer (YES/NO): NO